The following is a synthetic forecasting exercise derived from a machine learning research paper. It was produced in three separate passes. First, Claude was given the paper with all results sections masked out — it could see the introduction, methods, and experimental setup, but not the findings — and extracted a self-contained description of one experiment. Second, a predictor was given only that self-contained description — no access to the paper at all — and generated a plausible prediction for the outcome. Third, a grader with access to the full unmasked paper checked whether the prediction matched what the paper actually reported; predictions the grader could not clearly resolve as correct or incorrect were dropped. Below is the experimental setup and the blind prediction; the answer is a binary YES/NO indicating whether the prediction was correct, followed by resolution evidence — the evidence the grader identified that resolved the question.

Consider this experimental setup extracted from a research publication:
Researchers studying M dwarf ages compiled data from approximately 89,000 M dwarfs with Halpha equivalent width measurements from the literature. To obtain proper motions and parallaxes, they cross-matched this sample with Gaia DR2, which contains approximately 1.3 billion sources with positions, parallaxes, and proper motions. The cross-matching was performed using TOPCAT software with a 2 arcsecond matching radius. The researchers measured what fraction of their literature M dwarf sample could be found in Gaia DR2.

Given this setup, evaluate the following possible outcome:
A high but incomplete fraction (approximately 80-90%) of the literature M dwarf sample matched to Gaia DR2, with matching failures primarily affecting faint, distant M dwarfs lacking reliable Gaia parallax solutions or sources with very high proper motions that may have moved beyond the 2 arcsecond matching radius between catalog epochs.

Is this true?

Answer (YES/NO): NO